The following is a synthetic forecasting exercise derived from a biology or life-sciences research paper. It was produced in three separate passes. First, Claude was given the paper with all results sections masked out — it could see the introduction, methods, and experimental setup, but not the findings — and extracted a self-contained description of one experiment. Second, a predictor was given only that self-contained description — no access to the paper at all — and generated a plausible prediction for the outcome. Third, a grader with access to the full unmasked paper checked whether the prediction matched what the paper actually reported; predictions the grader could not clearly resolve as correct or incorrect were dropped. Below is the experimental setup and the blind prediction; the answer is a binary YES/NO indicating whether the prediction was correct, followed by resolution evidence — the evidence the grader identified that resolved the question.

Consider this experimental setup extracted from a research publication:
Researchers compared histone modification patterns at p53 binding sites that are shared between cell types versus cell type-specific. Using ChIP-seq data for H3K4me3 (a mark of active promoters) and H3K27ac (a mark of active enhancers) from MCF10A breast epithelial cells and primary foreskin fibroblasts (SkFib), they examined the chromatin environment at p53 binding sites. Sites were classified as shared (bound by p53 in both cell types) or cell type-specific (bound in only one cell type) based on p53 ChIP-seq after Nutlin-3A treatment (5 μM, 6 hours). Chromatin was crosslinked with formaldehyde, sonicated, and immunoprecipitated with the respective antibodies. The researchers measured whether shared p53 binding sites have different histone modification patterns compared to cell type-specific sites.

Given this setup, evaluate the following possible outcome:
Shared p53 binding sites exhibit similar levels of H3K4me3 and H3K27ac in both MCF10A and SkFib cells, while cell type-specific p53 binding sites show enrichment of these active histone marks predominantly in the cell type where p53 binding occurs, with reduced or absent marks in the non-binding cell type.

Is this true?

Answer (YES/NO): YES